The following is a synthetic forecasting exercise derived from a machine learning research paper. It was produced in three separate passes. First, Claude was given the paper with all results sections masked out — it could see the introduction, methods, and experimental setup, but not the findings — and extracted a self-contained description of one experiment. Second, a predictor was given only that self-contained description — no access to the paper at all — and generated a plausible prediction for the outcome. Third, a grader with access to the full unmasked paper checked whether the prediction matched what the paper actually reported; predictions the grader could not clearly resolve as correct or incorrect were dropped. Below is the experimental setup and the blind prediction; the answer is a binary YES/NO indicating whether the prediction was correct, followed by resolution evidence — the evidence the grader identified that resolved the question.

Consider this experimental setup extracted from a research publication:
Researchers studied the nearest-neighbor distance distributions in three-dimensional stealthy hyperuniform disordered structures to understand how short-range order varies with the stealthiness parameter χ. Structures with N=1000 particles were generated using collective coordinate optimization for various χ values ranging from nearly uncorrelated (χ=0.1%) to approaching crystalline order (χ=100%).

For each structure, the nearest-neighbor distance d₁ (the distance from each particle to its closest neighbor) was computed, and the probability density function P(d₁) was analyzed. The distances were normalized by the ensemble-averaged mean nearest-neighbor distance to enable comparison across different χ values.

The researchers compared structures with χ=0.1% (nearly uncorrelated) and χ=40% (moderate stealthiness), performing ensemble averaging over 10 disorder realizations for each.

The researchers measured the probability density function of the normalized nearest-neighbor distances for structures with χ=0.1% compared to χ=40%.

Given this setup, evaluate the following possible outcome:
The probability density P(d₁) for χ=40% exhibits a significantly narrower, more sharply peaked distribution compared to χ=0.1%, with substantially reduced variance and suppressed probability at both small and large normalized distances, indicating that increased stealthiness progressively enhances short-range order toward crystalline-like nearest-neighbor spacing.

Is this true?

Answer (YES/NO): YES